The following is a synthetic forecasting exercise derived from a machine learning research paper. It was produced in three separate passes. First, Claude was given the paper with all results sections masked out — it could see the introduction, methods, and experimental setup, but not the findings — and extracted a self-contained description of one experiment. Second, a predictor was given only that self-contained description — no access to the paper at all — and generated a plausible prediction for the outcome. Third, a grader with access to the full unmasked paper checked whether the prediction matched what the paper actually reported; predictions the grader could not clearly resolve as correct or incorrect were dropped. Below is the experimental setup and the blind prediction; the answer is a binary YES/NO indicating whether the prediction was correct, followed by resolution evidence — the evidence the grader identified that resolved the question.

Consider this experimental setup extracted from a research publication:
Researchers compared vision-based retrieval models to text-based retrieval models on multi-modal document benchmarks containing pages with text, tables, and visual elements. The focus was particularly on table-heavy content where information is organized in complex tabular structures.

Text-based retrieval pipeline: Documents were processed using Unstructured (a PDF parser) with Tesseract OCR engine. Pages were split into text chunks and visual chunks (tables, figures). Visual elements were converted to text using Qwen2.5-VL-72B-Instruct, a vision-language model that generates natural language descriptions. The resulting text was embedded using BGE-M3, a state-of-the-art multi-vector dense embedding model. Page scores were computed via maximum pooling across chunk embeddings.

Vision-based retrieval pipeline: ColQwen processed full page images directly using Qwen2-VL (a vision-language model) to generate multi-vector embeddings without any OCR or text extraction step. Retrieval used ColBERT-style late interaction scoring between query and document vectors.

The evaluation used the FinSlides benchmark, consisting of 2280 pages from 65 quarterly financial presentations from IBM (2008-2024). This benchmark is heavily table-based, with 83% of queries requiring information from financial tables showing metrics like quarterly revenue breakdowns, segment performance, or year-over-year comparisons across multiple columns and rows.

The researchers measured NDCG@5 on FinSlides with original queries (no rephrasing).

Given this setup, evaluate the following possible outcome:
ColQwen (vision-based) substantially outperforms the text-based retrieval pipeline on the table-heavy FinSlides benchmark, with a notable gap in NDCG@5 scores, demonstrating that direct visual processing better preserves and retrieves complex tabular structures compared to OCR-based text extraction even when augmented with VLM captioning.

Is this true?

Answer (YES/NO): YES